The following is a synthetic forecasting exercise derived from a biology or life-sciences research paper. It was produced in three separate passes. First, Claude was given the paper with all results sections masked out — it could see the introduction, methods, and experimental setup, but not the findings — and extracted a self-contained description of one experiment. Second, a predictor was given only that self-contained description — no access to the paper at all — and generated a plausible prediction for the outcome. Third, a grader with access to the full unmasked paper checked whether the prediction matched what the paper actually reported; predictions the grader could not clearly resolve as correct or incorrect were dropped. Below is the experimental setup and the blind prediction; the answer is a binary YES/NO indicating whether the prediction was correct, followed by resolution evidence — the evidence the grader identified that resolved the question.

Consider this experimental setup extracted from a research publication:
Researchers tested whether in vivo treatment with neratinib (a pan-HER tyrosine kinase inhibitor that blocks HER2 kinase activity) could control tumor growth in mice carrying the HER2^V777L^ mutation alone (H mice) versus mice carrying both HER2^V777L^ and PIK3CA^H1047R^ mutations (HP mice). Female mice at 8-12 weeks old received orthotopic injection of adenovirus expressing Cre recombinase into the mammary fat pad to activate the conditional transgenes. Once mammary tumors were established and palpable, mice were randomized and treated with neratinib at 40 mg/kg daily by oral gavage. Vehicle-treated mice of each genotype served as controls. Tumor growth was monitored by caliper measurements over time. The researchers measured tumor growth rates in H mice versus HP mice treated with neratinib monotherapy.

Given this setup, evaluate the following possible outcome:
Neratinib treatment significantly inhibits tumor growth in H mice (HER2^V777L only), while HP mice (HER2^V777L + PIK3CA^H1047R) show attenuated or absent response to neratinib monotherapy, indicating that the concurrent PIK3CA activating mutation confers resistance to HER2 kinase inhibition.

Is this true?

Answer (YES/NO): YES